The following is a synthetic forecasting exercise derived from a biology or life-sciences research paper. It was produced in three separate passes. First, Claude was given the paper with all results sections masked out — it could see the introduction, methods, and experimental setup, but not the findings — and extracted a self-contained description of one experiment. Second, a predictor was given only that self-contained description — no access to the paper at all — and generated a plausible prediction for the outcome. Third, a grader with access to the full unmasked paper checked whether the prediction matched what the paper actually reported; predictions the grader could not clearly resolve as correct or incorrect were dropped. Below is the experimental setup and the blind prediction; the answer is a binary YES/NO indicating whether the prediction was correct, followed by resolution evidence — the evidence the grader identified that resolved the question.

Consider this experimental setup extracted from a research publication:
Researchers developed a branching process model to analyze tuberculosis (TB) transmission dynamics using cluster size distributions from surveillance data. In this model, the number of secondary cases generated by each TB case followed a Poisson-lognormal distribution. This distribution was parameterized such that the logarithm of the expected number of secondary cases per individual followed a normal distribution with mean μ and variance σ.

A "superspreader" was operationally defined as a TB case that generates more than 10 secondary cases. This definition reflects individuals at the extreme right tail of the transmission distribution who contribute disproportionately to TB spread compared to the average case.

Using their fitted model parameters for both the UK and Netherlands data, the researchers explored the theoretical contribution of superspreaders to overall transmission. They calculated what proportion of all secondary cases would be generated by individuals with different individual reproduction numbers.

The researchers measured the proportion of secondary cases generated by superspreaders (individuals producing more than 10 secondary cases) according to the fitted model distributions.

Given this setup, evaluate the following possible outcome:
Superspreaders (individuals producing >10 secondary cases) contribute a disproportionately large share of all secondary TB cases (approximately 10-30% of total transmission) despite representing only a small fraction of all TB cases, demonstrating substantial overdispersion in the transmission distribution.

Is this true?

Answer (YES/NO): YES